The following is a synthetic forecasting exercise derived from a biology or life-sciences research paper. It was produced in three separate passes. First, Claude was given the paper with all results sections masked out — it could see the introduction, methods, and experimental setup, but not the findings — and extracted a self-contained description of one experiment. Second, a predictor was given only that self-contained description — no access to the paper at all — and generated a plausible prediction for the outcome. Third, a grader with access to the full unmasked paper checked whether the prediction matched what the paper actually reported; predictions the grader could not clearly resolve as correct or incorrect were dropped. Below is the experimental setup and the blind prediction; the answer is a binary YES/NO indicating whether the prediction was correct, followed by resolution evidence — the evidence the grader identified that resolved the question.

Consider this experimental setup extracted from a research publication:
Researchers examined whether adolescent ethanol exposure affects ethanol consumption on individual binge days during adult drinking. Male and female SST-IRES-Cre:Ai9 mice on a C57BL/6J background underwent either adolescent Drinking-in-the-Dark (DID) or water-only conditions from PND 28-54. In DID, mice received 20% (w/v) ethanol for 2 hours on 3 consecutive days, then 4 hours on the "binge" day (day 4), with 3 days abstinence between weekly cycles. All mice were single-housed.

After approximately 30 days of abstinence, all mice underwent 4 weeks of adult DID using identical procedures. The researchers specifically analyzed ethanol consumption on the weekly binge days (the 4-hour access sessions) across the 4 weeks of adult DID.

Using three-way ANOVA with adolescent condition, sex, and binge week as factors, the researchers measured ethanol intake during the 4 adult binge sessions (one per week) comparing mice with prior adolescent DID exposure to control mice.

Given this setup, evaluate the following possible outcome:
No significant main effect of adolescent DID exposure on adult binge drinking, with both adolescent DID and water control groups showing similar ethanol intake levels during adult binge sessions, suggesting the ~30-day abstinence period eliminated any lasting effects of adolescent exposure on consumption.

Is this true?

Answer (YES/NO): NO